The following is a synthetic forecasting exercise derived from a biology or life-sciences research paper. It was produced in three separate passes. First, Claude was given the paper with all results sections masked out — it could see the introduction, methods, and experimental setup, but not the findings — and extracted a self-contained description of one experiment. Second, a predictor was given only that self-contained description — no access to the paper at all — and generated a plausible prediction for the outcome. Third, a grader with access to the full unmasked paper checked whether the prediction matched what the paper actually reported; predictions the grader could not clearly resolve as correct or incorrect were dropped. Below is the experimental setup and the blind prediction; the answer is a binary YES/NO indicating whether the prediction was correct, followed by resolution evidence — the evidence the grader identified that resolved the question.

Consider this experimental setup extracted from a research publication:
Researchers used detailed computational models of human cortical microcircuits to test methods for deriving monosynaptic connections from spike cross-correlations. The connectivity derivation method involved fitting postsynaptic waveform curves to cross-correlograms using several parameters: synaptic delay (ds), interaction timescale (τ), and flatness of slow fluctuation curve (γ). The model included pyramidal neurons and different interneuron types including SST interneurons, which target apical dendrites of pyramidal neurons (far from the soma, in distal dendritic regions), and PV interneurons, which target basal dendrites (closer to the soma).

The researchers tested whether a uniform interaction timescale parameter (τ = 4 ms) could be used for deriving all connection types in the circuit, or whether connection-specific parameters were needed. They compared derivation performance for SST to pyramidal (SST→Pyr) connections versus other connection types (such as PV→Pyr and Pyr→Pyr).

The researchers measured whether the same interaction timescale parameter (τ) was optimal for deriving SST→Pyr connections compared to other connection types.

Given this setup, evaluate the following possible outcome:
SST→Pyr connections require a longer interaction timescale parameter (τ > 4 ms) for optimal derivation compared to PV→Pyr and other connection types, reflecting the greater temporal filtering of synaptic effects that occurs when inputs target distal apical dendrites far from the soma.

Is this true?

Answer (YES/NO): YES